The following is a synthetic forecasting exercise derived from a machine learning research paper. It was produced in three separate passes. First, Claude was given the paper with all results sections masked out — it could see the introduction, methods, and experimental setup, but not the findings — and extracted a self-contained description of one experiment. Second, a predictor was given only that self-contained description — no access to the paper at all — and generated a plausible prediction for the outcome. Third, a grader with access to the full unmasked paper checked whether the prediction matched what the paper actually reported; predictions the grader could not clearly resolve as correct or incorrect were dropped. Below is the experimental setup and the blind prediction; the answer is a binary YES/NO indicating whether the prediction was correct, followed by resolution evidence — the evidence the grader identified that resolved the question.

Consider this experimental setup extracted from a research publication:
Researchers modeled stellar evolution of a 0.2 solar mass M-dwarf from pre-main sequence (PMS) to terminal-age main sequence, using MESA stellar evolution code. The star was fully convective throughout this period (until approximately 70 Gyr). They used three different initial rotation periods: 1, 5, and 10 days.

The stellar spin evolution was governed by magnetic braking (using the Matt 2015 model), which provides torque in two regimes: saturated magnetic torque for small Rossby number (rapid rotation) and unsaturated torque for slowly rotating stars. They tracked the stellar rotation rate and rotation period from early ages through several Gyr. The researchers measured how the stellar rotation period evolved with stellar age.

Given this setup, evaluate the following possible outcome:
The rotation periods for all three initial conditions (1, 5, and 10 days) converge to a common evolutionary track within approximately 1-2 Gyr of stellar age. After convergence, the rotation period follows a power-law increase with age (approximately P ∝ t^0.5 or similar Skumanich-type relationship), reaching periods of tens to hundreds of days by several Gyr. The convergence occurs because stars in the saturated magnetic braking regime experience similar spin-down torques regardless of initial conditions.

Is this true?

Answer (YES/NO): NO